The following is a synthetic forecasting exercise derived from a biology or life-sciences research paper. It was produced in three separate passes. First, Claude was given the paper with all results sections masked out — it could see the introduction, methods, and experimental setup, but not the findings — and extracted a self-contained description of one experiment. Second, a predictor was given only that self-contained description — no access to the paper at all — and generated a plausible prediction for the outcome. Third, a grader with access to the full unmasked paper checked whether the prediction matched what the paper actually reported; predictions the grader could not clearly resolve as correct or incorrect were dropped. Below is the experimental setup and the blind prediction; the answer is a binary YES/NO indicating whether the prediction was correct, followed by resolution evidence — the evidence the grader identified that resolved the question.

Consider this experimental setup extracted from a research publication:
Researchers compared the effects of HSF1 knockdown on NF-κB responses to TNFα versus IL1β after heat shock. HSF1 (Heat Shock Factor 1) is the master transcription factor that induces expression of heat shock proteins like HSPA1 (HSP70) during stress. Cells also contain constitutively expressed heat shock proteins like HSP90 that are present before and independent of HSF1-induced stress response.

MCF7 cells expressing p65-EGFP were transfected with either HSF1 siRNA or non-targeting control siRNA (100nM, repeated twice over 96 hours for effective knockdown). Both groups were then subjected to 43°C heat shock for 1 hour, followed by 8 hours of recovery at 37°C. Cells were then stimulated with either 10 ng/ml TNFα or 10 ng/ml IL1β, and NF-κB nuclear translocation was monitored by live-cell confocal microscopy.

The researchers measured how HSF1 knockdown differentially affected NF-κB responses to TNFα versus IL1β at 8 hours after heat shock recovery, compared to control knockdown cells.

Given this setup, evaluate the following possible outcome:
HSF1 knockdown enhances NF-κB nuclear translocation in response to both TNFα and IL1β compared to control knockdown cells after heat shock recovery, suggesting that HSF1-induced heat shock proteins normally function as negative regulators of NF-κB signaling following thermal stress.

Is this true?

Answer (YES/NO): NO